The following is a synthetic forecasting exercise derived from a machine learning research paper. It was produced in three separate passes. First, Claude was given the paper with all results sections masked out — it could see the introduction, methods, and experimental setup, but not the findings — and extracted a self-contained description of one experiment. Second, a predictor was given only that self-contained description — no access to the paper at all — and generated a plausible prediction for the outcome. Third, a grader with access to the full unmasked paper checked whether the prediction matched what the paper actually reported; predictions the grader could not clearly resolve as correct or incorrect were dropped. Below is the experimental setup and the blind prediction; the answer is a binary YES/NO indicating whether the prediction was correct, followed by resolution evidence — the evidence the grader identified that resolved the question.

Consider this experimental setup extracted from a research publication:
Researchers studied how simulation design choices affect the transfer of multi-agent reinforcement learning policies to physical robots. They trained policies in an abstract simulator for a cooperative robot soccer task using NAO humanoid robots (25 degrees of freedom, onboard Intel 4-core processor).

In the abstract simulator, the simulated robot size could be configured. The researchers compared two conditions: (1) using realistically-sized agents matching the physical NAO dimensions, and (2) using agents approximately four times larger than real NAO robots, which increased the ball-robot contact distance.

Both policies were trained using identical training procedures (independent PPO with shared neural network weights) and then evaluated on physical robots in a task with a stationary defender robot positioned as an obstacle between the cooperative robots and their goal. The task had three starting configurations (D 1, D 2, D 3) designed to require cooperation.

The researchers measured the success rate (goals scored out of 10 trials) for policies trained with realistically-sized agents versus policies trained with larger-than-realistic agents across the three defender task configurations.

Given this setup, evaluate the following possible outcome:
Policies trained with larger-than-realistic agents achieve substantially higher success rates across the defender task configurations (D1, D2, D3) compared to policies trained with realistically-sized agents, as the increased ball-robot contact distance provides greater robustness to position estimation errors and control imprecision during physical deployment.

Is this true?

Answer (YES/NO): YES